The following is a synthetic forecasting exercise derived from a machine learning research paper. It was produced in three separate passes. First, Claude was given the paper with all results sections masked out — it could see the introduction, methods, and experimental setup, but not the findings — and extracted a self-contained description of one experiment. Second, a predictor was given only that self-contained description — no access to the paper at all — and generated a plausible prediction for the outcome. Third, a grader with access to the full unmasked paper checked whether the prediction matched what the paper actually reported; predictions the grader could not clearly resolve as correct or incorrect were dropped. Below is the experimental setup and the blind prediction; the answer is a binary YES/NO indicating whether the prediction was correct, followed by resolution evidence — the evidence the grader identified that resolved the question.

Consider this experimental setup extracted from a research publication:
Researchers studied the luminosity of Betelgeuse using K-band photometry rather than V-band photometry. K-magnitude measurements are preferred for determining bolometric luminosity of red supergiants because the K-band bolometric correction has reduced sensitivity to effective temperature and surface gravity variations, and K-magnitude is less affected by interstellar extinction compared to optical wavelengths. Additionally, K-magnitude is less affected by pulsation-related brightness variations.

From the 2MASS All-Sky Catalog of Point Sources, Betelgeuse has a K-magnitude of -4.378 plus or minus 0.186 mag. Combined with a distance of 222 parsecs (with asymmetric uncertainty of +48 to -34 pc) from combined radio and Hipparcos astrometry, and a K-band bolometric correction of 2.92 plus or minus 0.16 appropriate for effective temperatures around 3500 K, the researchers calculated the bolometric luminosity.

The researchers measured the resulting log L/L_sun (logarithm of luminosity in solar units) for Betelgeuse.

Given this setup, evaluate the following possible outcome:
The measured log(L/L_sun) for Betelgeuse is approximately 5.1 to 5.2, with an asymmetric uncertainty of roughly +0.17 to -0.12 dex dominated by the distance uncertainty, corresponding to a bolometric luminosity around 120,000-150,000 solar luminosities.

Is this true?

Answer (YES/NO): NO